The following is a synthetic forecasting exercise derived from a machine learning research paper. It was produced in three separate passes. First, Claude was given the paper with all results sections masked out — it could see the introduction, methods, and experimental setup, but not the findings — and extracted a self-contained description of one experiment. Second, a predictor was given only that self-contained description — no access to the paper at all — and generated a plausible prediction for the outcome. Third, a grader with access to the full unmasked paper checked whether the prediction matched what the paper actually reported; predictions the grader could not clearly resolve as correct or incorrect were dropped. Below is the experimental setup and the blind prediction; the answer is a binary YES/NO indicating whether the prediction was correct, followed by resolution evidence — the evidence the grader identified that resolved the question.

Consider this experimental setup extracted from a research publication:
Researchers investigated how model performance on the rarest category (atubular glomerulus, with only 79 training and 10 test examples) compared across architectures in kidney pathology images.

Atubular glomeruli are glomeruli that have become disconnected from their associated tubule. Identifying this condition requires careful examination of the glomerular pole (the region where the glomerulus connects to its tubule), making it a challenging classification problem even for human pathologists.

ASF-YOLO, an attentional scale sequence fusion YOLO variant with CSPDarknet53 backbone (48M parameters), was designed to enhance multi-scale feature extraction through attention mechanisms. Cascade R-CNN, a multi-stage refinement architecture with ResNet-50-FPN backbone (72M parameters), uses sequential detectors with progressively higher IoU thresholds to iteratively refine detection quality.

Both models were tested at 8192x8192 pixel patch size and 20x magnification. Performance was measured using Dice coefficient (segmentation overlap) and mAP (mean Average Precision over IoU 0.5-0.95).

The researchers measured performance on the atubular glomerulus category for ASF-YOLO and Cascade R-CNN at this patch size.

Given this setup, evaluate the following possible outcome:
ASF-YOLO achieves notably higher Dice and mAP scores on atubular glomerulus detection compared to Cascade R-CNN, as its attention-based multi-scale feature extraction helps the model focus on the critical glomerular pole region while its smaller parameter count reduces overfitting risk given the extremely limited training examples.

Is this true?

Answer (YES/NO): NO